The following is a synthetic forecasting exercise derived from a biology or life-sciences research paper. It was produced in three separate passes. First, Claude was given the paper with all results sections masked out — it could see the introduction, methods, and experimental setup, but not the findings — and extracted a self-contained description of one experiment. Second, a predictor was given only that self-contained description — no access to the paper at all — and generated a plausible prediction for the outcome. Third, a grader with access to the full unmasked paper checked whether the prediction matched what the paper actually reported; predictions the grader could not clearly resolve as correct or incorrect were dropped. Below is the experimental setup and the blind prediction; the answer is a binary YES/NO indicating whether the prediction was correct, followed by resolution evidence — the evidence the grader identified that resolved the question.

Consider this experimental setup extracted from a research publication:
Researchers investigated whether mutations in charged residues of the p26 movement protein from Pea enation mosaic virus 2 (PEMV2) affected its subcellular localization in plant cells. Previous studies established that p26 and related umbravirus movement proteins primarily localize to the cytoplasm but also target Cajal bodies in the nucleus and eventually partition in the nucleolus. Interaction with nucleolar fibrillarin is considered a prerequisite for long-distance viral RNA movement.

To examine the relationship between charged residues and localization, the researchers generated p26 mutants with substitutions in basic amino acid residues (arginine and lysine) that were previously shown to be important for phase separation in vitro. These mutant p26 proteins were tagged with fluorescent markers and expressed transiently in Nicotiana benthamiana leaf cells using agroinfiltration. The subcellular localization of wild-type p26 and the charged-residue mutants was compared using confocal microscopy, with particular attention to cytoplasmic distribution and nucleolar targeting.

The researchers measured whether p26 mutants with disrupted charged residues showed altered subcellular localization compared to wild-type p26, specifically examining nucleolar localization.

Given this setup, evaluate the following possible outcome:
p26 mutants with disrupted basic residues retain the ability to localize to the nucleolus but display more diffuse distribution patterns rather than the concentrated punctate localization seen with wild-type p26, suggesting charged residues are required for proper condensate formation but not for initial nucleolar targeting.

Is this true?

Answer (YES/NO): NO